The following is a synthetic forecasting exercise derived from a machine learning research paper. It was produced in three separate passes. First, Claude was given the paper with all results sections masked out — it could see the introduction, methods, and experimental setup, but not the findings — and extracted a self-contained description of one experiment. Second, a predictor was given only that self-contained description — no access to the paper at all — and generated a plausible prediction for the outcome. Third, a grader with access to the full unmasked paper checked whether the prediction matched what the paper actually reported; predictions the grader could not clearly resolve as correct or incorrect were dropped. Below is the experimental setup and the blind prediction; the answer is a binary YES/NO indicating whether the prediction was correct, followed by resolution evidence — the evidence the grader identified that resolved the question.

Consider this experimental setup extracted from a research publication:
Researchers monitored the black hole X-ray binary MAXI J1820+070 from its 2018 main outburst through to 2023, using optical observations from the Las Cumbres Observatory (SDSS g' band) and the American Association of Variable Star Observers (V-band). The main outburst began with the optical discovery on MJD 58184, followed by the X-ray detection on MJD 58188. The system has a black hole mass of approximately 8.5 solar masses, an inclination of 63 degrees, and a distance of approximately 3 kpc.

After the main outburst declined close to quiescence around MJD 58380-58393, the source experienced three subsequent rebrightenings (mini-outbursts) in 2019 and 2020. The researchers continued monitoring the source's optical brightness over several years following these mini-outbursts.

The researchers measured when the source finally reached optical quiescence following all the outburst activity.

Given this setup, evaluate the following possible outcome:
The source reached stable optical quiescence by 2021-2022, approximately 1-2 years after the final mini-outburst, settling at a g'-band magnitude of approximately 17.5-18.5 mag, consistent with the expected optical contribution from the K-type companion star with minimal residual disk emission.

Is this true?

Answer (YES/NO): NO